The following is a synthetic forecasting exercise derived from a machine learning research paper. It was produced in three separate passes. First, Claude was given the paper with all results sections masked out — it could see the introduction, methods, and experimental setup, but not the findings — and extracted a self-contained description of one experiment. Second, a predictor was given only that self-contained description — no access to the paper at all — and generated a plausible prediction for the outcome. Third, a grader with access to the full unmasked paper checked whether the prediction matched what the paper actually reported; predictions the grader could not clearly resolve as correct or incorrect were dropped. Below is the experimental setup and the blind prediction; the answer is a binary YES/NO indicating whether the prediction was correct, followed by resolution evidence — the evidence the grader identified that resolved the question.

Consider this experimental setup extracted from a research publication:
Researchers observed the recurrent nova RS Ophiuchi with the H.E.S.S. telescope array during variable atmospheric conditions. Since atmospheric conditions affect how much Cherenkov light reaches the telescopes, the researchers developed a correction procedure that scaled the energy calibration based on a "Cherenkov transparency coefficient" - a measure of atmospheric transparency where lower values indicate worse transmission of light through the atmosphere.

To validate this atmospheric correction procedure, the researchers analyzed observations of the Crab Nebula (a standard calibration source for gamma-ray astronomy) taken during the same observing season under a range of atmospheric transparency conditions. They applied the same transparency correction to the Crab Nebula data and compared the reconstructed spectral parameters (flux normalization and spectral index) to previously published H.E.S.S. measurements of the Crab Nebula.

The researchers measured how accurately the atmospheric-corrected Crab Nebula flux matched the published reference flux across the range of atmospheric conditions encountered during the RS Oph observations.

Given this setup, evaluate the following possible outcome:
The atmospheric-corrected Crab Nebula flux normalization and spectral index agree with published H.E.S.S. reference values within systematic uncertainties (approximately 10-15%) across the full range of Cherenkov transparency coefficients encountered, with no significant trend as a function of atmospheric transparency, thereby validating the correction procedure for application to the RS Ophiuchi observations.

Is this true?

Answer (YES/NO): YES